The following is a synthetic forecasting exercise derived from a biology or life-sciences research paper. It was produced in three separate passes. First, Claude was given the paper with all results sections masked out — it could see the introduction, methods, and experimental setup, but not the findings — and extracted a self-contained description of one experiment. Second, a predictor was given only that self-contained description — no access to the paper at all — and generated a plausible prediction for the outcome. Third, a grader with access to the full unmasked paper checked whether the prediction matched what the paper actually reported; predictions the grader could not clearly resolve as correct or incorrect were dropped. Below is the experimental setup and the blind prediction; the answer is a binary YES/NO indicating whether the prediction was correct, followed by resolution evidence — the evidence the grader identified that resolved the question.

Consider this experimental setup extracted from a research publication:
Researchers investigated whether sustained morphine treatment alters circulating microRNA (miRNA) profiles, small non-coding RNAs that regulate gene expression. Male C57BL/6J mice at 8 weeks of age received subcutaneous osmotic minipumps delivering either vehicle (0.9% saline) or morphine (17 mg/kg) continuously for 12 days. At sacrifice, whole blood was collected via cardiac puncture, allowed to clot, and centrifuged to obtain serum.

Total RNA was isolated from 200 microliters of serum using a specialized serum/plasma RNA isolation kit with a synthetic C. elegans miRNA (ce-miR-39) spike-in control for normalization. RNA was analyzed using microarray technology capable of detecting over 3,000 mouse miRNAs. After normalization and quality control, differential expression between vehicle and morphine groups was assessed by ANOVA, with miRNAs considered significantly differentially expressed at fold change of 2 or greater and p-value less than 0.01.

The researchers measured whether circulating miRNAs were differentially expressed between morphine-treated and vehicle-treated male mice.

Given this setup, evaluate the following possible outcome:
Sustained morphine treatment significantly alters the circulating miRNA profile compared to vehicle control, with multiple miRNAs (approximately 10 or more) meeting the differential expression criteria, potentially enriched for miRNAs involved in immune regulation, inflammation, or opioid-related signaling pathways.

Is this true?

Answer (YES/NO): NO